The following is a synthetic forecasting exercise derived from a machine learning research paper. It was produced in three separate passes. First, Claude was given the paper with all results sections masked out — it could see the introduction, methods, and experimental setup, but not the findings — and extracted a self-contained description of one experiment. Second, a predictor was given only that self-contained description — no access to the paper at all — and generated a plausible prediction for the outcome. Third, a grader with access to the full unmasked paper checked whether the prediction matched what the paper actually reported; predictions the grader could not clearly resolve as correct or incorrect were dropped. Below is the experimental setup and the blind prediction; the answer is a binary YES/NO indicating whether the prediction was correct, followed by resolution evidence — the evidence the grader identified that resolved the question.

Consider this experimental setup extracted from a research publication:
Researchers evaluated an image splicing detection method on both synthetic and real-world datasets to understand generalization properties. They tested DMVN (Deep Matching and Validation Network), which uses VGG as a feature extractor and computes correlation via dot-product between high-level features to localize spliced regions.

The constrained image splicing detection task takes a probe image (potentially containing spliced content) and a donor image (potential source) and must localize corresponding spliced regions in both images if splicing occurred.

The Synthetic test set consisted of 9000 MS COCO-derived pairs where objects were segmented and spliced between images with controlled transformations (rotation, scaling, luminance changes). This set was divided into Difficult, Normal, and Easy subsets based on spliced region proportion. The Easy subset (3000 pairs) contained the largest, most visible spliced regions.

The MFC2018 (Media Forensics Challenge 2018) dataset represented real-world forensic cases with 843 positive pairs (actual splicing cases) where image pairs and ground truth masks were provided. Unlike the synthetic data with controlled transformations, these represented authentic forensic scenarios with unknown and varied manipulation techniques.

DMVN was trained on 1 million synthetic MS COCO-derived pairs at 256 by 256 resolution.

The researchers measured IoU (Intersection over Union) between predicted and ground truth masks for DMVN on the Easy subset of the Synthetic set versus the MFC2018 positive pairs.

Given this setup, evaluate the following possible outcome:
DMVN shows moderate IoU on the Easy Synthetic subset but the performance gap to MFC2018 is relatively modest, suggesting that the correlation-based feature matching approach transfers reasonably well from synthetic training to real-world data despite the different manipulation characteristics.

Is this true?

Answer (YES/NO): NO